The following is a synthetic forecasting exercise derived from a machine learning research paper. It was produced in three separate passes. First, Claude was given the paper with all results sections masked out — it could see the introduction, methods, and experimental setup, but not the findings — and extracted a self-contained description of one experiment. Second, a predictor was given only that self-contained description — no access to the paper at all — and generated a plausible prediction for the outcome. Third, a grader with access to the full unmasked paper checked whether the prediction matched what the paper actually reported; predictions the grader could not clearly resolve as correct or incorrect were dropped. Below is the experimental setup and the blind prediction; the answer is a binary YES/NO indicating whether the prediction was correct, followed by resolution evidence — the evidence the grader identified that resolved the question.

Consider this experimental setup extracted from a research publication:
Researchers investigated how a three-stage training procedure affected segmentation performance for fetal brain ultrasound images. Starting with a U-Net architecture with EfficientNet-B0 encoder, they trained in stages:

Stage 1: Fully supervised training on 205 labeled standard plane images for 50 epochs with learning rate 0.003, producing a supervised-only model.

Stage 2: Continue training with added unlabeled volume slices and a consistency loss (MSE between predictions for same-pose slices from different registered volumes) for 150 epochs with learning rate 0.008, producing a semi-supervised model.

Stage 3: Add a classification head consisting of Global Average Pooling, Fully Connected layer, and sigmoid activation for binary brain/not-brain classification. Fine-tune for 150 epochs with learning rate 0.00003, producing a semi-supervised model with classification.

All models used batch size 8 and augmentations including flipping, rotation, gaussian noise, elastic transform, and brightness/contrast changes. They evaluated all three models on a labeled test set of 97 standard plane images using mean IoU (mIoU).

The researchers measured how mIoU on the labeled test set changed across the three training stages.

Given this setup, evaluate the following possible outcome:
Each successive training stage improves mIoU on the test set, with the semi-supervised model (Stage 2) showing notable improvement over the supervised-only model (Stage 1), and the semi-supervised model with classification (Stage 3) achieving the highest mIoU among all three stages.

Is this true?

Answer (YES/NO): NO